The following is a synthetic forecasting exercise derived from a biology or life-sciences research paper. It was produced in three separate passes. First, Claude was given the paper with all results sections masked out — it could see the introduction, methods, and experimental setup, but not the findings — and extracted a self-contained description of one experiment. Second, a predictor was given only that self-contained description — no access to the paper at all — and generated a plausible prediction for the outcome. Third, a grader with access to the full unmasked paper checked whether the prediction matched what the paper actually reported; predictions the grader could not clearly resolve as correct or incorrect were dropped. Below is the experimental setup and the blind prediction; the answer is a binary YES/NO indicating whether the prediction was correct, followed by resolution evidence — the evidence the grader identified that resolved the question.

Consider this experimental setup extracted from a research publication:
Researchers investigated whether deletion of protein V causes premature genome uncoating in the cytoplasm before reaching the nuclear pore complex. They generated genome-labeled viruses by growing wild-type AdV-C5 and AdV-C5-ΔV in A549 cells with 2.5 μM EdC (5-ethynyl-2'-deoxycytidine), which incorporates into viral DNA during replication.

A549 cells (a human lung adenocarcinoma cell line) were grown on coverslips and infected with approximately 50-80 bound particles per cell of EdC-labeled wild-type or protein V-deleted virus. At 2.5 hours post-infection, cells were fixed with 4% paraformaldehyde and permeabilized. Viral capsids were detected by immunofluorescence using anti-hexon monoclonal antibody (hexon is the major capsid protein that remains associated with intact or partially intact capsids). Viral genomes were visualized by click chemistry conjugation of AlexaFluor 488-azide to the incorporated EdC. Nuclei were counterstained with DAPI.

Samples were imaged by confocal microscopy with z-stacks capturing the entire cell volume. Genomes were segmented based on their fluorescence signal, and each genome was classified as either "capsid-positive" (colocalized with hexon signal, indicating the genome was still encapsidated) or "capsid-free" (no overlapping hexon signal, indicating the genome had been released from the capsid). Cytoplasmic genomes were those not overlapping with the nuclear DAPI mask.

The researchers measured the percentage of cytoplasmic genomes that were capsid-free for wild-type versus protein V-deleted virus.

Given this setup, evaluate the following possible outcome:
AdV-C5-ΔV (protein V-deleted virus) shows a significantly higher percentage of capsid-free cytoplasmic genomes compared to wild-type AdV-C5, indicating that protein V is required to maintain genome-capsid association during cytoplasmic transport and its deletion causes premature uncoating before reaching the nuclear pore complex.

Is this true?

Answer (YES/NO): YES